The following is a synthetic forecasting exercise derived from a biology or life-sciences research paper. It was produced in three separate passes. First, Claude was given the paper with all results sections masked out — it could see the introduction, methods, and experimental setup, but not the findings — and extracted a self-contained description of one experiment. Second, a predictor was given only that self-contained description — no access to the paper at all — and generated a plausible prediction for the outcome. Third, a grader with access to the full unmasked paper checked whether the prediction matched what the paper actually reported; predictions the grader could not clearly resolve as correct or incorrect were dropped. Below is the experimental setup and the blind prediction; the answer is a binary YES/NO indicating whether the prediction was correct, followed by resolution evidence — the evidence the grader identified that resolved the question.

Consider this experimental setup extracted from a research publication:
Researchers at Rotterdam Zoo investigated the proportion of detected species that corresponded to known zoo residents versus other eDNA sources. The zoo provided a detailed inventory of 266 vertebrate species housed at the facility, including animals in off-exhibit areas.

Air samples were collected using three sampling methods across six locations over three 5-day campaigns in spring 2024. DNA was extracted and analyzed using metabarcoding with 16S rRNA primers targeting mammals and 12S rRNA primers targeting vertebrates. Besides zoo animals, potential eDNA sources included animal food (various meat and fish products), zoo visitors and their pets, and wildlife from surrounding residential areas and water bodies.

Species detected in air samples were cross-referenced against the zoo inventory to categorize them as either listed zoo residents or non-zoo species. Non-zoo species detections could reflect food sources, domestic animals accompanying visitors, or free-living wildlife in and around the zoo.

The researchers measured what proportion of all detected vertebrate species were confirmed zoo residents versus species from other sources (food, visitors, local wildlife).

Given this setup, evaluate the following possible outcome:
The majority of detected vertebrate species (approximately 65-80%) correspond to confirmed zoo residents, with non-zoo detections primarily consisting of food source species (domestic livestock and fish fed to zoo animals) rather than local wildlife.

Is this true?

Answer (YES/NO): NO